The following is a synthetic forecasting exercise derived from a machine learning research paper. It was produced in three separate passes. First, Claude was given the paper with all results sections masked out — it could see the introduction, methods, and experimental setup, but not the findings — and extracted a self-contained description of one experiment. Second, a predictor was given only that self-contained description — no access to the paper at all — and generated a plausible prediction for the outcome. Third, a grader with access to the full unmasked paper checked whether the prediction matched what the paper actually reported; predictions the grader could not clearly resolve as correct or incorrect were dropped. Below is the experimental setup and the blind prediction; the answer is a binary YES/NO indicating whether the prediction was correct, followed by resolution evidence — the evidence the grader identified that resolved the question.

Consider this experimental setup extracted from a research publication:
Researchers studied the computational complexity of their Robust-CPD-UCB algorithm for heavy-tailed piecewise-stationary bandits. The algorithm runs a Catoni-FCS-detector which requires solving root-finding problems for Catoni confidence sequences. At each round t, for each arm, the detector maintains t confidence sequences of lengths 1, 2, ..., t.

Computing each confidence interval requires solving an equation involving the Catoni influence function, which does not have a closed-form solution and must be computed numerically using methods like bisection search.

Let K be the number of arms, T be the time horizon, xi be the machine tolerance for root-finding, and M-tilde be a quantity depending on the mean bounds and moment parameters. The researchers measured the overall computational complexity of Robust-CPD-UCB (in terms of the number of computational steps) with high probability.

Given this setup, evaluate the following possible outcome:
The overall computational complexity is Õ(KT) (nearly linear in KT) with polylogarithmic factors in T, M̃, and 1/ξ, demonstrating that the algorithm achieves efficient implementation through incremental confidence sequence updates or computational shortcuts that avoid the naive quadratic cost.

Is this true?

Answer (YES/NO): NO